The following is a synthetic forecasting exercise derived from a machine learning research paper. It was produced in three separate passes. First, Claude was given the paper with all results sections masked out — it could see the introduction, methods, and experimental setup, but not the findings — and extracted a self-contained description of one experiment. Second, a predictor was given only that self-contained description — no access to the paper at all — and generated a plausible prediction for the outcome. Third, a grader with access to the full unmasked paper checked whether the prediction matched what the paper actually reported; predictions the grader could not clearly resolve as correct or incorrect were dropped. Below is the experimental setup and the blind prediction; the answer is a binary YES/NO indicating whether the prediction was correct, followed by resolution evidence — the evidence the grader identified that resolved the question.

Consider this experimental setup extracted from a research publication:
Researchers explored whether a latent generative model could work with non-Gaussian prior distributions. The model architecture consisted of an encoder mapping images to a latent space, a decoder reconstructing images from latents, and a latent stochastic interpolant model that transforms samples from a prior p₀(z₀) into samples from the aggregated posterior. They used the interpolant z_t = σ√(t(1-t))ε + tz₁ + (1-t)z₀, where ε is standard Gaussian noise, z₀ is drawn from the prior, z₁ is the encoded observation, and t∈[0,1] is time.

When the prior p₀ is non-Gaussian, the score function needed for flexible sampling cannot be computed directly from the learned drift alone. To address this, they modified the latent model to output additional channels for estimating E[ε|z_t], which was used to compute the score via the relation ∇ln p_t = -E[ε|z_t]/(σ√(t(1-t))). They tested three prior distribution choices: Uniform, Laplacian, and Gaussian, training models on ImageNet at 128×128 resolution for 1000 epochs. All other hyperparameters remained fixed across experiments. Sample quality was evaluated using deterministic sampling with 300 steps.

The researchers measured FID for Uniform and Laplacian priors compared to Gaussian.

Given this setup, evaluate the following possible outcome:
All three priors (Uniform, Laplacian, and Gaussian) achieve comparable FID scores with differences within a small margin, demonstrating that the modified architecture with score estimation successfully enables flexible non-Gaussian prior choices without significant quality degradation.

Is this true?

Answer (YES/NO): NO